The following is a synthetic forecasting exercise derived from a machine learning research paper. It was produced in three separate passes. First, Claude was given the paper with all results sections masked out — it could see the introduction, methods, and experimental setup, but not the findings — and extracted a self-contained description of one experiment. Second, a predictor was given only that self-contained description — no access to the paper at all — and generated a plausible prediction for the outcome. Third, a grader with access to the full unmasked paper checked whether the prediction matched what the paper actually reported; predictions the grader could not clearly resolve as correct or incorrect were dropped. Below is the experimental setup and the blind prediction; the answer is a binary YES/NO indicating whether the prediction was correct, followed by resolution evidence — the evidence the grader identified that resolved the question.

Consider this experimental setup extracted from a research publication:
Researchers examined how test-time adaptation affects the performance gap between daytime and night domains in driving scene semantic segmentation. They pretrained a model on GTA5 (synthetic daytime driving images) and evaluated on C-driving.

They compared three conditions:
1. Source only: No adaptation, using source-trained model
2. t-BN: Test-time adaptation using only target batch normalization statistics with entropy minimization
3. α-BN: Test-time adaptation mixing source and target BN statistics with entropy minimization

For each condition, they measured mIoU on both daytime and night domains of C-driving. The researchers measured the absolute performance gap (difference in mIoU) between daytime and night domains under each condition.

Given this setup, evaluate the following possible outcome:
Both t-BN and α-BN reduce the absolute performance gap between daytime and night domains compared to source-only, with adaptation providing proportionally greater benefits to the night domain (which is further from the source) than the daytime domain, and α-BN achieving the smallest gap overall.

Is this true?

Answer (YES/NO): YES